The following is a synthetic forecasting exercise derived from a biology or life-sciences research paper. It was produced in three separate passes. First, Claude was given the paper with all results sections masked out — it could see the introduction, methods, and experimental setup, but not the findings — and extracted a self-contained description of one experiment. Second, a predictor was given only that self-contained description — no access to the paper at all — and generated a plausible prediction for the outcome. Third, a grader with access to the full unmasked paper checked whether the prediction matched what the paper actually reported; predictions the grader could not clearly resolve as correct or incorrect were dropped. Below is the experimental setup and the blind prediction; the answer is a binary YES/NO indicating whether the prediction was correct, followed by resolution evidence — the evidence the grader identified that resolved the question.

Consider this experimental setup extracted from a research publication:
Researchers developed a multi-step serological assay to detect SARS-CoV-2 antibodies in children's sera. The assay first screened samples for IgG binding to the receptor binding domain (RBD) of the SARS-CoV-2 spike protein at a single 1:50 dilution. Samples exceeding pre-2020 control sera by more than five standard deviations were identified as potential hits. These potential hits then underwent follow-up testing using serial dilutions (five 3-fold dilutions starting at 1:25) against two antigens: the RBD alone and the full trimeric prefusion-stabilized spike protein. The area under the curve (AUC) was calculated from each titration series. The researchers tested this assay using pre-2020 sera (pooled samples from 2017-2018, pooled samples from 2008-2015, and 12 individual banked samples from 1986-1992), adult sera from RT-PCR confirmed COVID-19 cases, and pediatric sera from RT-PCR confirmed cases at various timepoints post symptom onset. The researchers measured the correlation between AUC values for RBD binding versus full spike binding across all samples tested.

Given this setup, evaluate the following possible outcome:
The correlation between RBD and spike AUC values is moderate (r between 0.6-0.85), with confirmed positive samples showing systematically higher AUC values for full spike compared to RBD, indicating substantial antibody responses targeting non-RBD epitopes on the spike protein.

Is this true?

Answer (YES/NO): NO